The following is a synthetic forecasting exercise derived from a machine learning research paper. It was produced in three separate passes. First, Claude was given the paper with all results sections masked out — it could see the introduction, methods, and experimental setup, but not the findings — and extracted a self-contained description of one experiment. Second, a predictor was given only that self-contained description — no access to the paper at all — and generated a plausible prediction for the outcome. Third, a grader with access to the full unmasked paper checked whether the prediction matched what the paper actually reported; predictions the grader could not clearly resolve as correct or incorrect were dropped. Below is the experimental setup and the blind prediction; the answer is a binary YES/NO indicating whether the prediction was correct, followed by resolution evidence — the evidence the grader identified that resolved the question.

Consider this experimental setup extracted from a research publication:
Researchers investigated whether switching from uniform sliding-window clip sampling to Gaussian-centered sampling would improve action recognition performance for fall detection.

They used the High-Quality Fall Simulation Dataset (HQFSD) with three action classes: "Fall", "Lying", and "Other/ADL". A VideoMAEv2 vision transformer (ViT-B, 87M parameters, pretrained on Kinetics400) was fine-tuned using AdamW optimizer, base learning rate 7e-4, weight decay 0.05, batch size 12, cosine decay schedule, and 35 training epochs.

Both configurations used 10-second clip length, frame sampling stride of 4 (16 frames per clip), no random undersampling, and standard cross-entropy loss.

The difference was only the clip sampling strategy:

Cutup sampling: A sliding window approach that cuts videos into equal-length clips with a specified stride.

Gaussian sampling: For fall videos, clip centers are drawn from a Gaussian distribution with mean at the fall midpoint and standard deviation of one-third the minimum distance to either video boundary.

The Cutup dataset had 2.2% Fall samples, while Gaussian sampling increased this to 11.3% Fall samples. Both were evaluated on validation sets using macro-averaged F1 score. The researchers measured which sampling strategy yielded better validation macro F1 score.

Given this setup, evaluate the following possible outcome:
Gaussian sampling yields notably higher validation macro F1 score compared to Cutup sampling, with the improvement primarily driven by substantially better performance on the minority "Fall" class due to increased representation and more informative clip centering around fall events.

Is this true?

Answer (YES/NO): NO